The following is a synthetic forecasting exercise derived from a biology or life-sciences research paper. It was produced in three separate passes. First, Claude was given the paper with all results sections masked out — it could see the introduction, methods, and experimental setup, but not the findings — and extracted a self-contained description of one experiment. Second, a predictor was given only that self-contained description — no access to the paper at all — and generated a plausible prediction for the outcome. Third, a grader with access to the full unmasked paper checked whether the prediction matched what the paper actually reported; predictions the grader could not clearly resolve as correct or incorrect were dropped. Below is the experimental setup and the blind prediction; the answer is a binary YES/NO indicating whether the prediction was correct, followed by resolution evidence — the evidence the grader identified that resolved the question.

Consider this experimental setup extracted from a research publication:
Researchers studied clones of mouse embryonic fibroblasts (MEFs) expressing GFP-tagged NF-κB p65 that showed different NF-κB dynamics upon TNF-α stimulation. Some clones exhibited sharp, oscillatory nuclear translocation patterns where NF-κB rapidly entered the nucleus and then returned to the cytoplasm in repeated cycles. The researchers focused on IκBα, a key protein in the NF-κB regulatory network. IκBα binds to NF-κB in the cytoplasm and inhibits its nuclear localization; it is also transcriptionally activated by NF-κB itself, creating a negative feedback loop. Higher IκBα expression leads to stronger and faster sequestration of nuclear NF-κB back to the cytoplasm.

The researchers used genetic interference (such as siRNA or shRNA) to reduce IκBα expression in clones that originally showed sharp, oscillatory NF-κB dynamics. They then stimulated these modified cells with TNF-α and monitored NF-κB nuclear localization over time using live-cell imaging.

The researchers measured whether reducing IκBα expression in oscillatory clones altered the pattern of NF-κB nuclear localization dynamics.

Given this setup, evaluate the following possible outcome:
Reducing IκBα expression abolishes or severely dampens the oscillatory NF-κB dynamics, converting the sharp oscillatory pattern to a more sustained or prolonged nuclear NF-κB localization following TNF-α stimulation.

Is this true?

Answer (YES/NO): YES